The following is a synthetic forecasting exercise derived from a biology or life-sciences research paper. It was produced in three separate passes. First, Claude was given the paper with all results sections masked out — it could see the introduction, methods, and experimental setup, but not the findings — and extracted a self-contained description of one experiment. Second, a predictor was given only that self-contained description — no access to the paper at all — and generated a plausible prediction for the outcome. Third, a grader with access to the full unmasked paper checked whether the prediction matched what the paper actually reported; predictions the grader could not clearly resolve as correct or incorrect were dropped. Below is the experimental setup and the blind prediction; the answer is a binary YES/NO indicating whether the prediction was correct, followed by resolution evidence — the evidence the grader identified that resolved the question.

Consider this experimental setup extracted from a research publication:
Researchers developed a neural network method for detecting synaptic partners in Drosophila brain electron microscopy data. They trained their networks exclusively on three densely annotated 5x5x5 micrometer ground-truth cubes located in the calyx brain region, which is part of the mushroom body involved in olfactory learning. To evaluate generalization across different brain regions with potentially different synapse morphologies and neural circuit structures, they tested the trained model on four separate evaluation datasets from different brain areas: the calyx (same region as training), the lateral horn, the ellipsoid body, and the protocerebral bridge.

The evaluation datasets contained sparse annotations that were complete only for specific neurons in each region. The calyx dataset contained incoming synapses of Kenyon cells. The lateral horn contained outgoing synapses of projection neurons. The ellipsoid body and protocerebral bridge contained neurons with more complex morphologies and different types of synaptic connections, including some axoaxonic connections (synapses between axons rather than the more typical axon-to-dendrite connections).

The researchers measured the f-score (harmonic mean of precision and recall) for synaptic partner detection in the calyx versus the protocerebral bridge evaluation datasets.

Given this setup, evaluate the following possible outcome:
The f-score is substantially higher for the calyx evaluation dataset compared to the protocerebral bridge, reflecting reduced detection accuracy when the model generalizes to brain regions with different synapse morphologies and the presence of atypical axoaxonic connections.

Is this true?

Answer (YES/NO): YES